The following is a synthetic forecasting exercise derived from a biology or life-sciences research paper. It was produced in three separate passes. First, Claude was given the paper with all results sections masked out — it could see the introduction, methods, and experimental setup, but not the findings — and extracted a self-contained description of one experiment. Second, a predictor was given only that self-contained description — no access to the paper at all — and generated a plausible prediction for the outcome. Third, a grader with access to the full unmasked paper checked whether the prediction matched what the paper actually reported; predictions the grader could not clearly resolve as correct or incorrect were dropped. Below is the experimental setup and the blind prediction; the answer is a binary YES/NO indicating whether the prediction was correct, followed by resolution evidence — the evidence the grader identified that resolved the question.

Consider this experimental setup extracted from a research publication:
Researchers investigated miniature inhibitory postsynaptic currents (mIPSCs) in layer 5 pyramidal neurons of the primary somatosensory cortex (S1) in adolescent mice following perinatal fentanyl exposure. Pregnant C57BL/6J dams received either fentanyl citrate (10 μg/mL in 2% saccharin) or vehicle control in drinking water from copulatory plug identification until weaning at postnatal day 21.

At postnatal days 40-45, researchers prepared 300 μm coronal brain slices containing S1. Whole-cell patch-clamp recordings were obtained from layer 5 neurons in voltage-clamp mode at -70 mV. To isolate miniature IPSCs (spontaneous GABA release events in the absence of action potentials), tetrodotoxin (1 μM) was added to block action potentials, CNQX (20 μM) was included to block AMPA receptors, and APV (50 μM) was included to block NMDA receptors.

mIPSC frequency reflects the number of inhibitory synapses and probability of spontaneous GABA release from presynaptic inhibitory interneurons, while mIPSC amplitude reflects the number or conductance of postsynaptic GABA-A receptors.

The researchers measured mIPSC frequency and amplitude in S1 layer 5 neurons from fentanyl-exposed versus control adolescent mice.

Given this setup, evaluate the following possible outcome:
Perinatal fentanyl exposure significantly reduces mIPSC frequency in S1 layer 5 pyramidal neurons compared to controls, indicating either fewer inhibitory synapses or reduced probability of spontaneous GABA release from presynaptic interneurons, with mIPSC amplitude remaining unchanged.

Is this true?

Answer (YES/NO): NO